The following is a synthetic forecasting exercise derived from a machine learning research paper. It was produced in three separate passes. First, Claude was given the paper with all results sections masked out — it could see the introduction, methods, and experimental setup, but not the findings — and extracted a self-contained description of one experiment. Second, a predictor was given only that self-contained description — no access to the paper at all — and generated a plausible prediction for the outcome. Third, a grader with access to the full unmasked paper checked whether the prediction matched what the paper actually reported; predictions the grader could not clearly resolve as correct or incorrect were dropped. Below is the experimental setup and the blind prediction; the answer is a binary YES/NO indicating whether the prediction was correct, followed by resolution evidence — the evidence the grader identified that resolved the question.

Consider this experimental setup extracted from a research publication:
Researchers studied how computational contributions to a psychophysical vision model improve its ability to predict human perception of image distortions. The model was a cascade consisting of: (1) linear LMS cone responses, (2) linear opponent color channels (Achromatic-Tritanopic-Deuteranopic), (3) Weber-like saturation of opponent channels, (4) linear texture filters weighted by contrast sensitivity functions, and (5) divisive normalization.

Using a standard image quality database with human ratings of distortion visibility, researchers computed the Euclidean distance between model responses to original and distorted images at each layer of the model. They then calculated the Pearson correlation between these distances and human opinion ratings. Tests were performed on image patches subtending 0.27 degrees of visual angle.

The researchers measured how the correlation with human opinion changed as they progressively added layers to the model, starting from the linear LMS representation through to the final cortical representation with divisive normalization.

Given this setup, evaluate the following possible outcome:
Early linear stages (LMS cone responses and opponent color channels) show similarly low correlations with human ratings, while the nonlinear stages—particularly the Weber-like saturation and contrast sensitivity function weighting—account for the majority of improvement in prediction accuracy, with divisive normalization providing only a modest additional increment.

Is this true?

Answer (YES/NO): NO